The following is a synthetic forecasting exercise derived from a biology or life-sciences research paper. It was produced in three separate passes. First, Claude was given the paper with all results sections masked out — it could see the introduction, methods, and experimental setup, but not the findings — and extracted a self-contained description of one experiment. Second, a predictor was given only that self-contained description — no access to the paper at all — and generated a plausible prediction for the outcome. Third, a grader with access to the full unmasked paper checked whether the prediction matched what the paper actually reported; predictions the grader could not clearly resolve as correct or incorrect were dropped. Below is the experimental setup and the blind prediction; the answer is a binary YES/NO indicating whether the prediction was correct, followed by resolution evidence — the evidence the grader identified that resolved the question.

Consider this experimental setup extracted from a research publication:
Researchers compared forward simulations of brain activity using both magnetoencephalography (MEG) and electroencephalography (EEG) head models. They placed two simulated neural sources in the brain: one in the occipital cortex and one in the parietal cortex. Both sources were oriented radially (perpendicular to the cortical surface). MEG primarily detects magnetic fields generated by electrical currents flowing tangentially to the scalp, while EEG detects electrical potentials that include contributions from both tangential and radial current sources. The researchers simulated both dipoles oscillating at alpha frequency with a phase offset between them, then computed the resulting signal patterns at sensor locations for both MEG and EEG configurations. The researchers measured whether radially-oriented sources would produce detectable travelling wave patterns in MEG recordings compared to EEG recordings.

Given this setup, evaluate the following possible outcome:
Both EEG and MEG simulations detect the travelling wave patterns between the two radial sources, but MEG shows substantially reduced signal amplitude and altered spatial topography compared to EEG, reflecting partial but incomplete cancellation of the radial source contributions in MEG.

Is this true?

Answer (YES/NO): NO